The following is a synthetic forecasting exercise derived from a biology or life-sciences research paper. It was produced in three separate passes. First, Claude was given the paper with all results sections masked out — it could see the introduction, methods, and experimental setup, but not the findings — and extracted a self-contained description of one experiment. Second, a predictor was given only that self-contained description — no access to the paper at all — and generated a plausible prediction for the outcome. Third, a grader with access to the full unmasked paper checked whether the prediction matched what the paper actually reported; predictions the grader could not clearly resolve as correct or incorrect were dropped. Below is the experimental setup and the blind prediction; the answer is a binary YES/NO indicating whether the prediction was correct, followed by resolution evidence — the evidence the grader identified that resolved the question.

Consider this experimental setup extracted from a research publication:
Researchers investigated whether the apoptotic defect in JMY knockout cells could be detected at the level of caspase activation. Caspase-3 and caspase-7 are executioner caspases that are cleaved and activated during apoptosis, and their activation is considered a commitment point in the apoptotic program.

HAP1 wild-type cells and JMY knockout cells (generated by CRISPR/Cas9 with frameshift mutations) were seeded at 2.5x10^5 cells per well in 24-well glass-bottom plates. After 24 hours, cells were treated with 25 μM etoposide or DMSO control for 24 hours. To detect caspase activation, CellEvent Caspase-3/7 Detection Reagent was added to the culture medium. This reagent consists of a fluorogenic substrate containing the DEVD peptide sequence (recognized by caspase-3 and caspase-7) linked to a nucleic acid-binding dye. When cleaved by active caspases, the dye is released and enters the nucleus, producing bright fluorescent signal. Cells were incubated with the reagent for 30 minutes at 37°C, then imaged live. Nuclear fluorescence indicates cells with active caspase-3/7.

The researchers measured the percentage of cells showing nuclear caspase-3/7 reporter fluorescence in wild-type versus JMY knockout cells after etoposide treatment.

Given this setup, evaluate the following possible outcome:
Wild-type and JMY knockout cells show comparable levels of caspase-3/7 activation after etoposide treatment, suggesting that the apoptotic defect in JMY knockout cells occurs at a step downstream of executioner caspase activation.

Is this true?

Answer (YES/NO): NO